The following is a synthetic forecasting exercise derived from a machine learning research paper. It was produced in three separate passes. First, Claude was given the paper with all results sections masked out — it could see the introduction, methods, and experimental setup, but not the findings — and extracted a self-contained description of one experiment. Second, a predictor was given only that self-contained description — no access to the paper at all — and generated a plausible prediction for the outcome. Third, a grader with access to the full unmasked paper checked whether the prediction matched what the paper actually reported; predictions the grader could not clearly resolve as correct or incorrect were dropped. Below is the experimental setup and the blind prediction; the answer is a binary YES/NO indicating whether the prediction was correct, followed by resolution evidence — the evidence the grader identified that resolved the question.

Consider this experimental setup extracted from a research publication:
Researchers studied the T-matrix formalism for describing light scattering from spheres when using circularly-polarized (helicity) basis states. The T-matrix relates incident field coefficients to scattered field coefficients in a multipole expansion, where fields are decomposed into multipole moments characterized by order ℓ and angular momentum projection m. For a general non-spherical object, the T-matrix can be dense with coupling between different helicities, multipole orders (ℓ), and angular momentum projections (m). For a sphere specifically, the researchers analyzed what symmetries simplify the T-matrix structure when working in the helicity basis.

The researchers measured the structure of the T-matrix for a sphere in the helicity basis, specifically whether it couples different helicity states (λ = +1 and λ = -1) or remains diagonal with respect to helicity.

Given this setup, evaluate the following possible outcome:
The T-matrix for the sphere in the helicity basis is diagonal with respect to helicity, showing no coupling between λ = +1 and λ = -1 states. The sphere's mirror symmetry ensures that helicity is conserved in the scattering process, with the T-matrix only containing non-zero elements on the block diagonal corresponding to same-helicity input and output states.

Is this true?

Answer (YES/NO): NO